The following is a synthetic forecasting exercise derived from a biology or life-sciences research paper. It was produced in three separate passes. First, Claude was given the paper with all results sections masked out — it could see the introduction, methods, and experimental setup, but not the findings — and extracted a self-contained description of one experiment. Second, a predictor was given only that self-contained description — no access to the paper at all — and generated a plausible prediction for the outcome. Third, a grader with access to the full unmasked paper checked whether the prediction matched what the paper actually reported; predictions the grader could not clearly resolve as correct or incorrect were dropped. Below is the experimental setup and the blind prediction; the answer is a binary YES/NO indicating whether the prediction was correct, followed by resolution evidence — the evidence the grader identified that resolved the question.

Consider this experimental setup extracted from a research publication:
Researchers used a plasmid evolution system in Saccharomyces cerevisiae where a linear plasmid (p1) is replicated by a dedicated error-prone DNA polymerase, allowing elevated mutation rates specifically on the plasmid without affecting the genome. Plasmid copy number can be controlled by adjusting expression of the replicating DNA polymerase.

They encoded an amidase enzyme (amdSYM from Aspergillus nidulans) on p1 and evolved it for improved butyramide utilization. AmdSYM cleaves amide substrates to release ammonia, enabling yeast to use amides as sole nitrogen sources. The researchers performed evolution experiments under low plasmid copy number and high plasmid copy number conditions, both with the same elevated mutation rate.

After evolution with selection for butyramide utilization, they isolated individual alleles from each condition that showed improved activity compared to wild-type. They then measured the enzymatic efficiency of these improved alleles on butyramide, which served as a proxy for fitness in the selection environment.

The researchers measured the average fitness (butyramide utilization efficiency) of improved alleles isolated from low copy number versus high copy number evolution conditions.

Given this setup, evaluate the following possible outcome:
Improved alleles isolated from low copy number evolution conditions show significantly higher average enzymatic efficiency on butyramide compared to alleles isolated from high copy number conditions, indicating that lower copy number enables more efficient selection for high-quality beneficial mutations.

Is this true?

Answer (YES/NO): YES